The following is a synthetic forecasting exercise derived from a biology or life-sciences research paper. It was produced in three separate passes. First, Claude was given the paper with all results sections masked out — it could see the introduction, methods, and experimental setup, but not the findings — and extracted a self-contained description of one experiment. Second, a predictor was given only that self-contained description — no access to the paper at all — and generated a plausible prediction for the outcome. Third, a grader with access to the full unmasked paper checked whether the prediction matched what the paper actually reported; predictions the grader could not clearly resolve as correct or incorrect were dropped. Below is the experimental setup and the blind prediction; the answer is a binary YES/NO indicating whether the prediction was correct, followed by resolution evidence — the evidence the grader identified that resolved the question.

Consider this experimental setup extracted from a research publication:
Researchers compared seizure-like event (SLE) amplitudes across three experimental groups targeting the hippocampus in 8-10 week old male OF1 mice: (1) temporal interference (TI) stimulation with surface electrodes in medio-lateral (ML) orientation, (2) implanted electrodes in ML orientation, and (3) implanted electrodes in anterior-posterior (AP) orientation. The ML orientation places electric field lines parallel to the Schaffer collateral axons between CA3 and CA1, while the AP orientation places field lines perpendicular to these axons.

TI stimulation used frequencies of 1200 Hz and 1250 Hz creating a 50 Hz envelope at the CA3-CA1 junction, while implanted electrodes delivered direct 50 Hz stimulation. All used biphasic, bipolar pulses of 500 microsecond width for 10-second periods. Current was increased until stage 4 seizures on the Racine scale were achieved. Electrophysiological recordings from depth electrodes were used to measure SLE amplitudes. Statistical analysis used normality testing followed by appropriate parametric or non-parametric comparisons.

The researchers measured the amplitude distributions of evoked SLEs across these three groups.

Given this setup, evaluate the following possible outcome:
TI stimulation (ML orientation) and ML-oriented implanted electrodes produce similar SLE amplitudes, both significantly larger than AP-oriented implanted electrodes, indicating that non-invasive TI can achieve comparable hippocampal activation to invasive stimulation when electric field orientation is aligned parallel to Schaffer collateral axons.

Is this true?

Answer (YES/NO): NO